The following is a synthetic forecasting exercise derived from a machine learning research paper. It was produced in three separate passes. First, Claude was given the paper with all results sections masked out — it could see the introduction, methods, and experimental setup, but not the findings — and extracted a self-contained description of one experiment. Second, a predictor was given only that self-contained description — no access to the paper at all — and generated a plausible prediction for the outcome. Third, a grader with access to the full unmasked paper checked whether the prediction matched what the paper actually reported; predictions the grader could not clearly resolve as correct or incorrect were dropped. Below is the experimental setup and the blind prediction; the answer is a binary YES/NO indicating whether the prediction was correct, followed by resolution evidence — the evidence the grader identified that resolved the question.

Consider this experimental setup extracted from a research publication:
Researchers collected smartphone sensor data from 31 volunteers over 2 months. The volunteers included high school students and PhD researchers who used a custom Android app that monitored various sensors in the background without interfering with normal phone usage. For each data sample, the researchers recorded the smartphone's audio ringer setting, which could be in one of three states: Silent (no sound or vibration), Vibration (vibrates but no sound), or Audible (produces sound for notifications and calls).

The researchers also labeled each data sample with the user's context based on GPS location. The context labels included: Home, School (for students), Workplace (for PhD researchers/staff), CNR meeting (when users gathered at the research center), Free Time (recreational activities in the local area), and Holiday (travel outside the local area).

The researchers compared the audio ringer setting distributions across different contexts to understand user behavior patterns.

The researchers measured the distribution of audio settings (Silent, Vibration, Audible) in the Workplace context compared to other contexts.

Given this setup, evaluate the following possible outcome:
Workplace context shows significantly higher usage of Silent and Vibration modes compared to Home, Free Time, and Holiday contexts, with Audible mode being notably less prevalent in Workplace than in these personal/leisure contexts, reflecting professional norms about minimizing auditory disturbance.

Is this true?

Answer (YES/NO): NO